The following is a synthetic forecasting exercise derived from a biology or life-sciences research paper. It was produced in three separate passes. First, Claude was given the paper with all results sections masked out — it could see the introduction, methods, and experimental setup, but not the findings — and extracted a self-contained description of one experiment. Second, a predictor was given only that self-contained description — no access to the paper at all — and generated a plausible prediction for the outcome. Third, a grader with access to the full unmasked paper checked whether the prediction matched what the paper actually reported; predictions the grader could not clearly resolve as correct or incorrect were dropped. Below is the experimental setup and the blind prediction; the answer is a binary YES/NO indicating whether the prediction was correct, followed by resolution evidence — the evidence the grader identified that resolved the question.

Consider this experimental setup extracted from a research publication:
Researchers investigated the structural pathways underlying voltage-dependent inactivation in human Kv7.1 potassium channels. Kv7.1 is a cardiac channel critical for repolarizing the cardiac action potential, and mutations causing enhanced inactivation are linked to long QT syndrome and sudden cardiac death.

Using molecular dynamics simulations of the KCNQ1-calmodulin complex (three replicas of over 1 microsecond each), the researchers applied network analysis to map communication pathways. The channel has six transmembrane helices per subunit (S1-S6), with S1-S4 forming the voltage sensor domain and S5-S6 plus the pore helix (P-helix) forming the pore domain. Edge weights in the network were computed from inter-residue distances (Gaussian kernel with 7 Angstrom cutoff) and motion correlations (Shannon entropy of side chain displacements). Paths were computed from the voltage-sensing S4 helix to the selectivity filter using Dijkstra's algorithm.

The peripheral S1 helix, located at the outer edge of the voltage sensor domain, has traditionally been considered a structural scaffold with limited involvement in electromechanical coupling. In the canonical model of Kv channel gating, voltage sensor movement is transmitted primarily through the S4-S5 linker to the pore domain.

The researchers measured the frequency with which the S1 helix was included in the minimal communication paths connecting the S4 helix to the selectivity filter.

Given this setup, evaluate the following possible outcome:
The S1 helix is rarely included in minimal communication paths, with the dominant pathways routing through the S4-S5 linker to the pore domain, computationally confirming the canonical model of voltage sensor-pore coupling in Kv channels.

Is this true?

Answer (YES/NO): NO